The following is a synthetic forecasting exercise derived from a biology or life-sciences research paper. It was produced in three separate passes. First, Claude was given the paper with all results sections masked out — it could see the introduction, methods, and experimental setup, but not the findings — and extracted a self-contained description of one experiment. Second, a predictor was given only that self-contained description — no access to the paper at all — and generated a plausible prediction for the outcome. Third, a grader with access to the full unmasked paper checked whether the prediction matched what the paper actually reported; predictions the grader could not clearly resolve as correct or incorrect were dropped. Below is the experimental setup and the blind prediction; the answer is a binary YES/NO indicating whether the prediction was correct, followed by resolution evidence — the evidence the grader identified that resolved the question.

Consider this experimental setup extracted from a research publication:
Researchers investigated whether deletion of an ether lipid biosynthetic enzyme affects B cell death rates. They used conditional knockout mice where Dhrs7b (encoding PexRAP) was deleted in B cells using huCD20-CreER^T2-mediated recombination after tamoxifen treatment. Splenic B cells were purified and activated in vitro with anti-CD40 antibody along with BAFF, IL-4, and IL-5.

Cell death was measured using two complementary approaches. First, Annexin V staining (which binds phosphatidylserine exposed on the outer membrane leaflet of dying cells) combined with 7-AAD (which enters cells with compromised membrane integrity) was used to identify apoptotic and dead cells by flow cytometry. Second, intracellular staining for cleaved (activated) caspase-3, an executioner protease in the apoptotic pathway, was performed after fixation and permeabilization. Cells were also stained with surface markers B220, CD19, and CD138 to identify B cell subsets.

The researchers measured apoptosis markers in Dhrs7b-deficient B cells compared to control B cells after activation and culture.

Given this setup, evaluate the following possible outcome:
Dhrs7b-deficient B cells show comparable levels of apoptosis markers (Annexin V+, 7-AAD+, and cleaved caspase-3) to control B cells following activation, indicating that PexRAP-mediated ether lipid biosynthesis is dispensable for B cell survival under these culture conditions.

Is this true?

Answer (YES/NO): NO